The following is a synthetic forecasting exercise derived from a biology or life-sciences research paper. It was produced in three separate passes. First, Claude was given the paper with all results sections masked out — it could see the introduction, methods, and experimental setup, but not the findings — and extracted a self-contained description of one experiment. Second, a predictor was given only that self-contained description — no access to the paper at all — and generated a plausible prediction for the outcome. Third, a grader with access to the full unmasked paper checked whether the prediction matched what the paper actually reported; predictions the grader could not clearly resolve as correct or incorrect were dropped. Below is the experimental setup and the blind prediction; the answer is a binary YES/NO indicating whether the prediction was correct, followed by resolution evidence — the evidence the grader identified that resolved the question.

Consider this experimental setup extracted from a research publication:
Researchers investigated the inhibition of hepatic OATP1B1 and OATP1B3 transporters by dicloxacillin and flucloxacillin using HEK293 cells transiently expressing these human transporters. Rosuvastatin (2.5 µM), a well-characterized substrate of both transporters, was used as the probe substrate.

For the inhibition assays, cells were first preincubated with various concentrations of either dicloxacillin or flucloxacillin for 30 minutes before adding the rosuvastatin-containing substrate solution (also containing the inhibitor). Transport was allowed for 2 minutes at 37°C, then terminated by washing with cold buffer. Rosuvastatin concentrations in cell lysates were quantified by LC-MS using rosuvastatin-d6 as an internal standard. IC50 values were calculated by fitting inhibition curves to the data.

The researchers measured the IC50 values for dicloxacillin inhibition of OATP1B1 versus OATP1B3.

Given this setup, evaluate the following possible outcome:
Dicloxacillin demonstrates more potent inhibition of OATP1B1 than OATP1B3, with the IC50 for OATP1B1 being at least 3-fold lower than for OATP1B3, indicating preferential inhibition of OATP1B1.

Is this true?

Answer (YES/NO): NO